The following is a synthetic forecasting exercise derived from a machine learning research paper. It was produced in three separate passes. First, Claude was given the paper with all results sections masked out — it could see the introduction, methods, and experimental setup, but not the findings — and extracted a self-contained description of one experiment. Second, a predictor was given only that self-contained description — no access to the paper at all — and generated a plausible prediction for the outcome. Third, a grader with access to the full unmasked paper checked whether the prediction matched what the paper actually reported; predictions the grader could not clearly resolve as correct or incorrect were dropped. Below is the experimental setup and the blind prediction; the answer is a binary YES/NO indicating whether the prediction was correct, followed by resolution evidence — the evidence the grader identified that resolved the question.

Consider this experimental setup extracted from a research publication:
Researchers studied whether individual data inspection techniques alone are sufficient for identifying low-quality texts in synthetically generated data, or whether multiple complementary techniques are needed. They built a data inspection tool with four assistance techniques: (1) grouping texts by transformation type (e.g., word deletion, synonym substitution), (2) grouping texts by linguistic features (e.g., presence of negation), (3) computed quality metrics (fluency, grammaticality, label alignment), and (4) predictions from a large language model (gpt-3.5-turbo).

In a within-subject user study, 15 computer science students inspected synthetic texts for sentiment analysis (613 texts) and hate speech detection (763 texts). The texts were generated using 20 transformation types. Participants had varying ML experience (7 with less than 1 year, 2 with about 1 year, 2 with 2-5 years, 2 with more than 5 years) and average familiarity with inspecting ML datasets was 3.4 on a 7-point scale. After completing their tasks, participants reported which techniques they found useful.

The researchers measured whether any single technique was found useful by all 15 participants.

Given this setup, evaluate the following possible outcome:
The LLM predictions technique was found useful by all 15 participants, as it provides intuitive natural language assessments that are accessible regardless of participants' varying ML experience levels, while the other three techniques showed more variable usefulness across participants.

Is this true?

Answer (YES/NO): NO